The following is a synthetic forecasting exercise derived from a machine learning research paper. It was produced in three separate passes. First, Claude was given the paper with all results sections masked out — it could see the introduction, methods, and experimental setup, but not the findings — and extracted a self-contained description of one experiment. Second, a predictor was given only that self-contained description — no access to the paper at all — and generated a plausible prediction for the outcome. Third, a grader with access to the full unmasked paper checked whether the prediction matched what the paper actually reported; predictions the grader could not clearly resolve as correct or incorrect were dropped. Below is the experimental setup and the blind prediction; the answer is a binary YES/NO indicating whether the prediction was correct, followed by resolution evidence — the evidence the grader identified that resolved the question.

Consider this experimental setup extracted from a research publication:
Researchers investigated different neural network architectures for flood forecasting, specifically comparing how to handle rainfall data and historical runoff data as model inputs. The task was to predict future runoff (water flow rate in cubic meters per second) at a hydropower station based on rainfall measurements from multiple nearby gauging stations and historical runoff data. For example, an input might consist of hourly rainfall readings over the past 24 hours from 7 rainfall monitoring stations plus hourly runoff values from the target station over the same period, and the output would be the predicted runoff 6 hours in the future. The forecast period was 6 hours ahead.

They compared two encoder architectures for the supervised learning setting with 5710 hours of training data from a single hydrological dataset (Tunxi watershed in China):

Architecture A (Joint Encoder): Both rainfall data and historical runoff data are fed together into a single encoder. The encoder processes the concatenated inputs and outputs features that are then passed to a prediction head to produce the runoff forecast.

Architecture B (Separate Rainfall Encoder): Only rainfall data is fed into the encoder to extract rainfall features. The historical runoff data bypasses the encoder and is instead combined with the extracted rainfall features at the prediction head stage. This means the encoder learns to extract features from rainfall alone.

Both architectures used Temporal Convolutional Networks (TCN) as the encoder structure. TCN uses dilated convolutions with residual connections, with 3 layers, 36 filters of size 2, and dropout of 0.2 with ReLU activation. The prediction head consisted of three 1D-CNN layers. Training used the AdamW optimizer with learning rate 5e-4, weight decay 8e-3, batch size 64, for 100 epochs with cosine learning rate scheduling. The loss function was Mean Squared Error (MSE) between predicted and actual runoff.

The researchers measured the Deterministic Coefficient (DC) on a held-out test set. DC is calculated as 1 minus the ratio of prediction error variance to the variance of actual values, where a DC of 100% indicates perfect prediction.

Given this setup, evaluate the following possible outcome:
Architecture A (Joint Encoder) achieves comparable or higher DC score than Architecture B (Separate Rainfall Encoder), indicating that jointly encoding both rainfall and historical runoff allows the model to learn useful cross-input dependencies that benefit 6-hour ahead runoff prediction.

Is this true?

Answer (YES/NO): NO